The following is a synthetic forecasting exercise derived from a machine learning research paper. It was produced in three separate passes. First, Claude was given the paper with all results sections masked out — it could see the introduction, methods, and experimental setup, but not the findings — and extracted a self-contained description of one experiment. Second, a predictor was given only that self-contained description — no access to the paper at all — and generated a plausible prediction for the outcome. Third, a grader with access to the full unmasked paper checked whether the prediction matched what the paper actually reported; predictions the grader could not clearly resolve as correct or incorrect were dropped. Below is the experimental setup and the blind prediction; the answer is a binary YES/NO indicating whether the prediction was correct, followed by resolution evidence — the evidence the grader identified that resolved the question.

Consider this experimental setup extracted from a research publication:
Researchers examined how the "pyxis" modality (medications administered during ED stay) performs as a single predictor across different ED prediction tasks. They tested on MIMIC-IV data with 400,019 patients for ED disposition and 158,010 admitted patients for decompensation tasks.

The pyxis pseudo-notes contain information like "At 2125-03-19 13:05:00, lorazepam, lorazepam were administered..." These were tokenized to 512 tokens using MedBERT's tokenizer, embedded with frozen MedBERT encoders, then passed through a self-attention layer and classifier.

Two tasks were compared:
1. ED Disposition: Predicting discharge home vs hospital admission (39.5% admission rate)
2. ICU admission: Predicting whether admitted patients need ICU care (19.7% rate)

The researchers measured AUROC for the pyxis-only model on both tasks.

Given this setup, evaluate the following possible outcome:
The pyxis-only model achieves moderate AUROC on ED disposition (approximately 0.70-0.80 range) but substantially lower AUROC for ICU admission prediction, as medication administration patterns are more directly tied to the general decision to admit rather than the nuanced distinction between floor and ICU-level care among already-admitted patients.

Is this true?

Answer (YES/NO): NO